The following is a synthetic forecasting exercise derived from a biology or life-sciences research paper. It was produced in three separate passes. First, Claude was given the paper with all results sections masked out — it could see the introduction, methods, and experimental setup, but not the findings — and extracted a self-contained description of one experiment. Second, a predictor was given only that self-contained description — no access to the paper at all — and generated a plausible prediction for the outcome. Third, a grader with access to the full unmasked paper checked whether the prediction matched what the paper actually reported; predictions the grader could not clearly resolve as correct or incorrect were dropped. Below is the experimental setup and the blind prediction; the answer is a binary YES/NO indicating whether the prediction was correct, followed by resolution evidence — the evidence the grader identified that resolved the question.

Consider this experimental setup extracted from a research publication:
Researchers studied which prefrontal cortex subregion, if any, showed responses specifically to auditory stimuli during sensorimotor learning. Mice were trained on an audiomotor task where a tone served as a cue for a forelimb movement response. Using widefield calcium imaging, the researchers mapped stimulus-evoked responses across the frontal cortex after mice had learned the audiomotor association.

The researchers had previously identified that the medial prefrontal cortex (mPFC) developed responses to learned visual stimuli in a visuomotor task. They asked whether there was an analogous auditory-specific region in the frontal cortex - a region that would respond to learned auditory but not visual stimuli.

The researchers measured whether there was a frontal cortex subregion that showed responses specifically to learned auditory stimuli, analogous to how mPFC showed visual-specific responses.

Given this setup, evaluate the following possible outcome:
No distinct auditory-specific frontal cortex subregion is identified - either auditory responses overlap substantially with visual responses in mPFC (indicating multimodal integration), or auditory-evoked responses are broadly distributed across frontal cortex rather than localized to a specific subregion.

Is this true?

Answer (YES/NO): NO